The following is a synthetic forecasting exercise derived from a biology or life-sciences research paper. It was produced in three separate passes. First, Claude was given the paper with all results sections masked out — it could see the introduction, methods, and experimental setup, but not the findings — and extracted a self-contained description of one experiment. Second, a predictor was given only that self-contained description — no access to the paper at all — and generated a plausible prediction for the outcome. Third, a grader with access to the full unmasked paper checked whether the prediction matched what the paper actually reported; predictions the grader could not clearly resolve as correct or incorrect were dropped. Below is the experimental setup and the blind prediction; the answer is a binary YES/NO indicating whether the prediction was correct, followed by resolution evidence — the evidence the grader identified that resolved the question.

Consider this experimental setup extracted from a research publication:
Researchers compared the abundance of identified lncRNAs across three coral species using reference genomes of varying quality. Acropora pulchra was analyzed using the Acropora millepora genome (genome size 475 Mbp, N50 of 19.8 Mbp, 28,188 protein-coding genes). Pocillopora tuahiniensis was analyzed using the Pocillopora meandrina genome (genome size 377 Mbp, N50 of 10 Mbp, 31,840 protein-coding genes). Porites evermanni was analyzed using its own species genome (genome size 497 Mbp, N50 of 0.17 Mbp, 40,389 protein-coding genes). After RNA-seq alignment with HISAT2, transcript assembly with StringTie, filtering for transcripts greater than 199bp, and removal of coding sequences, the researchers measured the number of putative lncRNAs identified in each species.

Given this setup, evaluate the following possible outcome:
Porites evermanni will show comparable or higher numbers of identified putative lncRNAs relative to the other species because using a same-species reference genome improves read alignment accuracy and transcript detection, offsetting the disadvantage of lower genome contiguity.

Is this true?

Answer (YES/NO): NO